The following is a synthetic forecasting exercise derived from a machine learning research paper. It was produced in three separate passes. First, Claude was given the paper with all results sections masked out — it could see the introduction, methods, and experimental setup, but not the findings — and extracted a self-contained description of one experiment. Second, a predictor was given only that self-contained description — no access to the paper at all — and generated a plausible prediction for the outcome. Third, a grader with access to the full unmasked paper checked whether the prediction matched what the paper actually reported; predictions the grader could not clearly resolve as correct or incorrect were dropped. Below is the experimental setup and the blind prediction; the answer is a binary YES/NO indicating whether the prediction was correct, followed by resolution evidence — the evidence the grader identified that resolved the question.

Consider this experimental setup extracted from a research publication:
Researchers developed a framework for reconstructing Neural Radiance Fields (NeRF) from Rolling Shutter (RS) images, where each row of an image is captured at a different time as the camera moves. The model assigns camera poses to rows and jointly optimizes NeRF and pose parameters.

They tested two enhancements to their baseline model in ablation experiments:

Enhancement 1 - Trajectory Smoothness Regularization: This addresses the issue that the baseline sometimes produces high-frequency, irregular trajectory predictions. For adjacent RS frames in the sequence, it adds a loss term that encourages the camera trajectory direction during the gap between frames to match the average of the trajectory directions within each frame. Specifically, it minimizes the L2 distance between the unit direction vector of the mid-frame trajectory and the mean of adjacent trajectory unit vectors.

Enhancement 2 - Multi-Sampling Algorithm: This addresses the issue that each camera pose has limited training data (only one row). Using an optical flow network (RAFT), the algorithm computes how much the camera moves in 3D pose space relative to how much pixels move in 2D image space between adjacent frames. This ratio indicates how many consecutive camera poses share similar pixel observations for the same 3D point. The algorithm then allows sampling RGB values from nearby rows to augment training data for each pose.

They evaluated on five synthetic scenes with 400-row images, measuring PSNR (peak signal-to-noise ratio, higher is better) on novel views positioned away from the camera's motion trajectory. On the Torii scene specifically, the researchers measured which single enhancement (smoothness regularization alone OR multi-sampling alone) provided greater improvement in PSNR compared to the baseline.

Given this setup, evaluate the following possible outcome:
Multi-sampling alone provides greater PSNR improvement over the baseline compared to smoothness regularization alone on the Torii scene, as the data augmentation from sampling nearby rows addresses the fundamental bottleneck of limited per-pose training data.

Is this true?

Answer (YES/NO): YES